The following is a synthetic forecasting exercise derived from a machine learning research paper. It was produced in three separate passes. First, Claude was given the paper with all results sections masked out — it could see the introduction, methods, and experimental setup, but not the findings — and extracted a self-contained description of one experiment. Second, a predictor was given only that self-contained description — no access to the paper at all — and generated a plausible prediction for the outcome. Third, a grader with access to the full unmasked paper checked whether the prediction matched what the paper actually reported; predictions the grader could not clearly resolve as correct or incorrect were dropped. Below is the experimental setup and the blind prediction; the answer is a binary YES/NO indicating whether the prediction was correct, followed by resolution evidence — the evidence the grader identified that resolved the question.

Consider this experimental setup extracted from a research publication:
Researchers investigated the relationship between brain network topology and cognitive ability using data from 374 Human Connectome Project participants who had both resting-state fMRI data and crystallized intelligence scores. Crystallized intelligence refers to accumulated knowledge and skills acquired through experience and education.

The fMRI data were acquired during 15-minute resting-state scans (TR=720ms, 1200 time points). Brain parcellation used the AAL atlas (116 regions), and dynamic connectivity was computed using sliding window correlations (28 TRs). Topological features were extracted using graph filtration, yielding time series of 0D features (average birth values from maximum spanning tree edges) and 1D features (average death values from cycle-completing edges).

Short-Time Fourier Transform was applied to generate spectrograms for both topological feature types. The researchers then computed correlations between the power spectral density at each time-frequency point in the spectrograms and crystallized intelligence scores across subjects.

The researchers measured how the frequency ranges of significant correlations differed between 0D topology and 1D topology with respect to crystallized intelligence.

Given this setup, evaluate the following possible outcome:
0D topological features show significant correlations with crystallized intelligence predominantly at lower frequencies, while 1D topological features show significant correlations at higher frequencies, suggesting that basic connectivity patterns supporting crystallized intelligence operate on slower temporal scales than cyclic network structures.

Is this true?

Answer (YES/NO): NO